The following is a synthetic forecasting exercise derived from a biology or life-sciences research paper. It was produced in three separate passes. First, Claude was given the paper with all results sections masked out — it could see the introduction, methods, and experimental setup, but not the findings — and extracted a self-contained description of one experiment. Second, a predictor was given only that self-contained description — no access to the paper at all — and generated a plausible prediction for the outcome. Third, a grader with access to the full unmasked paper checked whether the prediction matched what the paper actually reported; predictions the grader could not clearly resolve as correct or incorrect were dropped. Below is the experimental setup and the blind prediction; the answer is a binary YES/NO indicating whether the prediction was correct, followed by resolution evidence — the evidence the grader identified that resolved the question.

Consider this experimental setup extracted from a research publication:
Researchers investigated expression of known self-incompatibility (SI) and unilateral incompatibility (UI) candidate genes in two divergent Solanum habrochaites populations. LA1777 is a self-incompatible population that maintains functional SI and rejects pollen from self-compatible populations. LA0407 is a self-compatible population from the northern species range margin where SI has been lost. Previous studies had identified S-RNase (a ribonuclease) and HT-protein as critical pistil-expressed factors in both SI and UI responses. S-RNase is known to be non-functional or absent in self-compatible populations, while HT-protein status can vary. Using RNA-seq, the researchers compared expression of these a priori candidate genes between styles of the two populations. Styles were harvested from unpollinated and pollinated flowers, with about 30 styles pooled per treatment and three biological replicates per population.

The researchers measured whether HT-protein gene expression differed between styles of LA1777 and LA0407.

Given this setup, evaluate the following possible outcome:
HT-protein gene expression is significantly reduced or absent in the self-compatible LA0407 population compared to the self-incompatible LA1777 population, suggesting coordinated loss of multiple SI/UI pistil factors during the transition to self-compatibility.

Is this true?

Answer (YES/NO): NO